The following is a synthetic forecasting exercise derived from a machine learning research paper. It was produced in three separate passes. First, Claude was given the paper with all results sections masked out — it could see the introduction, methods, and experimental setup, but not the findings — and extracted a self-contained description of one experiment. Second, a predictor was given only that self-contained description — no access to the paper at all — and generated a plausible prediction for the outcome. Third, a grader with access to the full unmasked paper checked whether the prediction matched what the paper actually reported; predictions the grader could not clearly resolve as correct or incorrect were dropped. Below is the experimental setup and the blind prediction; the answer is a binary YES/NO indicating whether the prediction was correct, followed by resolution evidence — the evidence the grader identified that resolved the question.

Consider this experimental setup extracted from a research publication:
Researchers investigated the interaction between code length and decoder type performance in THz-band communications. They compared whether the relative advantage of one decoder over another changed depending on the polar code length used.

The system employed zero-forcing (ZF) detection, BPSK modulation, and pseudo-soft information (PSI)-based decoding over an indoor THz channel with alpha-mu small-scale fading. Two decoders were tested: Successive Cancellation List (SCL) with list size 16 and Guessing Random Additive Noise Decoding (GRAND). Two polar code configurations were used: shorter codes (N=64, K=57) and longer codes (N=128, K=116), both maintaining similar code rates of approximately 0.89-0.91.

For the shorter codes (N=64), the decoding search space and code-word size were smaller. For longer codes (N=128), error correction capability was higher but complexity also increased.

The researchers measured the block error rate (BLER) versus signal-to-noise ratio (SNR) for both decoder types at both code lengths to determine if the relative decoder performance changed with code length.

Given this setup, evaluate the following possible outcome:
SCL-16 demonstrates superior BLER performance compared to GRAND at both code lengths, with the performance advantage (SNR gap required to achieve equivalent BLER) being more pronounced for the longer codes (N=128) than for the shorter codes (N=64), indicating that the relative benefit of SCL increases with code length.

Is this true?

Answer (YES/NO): NO